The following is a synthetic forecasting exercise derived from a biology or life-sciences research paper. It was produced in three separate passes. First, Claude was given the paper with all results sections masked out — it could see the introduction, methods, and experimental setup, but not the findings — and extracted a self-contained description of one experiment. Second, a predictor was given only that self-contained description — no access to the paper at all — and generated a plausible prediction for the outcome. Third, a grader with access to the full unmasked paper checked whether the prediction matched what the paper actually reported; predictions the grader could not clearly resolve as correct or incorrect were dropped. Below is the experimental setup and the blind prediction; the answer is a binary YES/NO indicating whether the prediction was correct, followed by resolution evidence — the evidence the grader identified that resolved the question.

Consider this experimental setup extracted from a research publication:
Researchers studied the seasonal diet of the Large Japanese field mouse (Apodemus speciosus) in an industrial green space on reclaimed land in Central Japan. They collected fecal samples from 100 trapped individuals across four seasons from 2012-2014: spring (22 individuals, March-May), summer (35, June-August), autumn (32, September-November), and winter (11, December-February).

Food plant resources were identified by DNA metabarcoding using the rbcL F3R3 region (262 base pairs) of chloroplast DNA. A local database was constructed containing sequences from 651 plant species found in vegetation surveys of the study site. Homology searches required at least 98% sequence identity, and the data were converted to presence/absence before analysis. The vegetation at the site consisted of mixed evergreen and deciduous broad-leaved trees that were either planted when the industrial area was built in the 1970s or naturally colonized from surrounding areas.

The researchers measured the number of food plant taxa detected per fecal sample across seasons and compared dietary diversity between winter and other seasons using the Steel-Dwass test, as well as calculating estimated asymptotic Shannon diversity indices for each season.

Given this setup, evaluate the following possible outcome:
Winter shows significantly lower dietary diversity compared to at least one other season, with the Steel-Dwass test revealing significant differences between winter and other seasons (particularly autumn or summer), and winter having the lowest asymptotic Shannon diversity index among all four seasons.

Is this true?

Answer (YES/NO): YES